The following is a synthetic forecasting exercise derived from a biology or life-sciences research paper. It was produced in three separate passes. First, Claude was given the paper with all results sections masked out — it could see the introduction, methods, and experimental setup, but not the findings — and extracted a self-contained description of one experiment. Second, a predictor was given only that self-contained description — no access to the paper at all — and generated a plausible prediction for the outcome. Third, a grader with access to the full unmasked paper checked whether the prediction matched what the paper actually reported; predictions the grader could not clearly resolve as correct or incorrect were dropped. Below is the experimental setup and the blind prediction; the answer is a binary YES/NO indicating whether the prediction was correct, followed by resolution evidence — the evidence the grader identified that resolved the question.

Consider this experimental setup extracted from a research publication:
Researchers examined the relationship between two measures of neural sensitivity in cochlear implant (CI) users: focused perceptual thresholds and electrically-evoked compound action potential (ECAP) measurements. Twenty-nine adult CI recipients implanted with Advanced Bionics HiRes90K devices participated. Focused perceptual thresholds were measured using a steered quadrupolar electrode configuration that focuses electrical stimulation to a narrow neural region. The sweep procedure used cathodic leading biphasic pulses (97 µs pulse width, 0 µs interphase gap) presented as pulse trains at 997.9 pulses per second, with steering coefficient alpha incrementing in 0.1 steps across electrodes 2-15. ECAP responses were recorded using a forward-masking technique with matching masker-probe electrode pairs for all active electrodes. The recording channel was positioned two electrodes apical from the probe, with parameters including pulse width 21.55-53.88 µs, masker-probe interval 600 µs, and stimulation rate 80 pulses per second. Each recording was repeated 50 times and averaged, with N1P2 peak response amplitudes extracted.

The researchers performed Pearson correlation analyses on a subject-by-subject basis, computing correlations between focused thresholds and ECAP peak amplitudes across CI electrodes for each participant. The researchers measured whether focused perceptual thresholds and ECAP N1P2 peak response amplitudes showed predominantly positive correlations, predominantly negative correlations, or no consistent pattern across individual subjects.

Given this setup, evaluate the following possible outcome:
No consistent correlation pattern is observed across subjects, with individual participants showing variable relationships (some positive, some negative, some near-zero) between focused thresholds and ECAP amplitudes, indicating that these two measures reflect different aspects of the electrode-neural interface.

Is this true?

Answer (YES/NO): NO